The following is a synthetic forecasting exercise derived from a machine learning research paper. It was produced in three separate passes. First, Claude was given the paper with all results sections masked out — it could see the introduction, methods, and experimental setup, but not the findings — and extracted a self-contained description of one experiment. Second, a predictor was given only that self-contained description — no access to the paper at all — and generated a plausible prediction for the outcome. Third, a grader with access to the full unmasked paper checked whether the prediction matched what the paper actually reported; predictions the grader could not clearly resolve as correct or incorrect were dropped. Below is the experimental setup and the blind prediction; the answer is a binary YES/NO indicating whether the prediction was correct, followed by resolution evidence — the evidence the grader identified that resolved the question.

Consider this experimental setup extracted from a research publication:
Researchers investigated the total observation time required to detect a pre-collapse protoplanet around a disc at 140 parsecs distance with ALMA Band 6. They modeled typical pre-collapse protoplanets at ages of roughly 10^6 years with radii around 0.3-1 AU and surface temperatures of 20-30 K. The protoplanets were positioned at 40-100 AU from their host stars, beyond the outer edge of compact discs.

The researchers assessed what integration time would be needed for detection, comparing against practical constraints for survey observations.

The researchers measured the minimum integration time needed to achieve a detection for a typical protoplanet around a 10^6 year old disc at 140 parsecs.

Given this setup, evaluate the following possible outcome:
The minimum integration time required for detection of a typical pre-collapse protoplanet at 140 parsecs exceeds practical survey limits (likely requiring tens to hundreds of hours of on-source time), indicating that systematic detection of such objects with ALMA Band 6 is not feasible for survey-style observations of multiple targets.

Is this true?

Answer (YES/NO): NO